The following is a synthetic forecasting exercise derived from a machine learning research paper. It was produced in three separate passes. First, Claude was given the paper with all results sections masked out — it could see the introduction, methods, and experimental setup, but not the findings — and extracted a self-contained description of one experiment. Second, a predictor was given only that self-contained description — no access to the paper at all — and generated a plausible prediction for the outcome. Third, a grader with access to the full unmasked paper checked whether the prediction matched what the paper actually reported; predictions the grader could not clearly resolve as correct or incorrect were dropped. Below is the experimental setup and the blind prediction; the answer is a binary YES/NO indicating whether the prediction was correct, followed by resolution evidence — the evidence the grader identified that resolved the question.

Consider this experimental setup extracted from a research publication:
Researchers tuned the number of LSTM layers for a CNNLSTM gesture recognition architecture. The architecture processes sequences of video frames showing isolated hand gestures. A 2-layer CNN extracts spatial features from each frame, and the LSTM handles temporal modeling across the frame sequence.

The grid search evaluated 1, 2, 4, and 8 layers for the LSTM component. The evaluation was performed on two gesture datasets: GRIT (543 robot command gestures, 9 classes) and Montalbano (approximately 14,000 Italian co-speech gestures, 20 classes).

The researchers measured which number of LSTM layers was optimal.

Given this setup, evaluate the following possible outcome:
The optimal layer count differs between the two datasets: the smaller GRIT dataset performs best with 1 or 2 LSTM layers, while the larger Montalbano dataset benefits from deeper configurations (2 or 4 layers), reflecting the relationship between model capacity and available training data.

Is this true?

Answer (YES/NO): NO